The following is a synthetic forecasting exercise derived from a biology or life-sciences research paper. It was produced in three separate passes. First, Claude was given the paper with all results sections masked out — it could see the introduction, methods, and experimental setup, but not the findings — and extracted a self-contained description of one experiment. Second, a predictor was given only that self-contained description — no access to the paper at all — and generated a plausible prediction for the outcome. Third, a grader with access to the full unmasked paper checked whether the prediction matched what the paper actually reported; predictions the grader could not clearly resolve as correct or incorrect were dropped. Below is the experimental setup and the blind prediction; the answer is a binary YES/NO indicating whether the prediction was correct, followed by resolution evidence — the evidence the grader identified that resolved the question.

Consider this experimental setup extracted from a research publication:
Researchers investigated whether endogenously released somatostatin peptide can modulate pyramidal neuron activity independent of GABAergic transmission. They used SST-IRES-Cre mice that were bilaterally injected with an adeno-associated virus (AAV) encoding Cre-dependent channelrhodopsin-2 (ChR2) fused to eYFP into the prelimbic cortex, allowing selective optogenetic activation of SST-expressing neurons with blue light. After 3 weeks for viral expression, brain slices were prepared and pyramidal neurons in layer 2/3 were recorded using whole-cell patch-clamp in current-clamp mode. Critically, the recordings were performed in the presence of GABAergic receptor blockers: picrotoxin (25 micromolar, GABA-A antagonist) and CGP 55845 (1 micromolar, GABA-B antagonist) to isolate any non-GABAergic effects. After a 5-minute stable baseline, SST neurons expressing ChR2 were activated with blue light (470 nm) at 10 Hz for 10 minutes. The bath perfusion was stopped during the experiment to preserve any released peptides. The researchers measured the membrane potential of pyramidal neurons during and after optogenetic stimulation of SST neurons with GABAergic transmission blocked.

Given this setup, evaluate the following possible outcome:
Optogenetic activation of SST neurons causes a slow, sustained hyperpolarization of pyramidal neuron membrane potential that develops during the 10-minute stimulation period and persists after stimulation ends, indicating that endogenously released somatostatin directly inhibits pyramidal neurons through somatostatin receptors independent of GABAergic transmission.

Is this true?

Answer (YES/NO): NO